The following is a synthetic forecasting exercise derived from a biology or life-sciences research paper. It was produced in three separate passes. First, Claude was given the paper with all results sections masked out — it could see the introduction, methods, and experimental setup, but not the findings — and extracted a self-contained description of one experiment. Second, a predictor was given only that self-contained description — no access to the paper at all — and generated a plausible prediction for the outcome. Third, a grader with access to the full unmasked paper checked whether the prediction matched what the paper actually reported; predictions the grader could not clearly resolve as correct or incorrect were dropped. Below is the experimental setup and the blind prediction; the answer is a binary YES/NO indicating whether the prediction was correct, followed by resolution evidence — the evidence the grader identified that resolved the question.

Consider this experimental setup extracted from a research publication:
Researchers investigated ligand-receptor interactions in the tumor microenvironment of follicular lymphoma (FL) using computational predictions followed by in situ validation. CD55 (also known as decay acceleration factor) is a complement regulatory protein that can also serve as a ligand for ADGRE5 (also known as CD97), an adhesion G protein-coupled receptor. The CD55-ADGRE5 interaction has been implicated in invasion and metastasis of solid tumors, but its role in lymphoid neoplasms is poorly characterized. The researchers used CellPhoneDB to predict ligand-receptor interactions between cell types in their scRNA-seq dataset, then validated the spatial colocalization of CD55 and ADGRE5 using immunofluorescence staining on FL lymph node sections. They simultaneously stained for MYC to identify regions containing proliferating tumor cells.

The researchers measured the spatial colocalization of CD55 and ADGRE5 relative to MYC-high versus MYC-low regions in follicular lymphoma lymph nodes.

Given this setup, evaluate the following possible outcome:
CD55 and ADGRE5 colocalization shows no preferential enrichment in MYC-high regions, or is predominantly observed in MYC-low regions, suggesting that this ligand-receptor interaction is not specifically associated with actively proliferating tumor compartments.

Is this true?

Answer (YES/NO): NO